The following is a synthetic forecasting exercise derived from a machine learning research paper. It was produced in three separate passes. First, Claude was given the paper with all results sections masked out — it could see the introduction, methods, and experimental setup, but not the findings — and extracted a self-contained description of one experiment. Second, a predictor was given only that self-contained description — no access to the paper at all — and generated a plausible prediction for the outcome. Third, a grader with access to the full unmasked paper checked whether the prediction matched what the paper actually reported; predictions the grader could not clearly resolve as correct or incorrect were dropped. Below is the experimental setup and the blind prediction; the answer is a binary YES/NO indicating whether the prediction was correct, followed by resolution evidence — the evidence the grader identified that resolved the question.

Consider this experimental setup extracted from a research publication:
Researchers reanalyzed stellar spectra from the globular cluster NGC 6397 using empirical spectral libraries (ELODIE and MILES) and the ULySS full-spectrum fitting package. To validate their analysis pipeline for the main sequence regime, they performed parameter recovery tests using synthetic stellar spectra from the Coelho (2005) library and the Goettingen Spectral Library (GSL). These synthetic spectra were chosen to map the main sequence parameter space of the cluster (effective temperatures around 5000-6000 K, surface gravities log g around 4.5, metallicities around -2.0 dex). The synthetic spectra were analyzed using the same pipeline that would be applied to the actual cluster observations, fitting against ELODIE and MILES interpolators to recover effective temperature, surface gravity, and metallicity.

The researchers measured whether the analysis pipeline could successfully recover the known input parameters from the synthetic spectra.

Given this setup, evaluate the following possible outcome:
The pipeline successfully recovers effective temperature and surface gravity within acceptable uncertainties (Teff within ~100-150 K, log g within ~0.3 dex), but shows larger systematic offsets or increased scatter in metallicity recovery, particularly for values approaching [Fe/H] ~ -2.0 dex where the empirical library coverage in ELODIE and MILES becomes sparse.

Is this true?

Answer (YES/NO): NO